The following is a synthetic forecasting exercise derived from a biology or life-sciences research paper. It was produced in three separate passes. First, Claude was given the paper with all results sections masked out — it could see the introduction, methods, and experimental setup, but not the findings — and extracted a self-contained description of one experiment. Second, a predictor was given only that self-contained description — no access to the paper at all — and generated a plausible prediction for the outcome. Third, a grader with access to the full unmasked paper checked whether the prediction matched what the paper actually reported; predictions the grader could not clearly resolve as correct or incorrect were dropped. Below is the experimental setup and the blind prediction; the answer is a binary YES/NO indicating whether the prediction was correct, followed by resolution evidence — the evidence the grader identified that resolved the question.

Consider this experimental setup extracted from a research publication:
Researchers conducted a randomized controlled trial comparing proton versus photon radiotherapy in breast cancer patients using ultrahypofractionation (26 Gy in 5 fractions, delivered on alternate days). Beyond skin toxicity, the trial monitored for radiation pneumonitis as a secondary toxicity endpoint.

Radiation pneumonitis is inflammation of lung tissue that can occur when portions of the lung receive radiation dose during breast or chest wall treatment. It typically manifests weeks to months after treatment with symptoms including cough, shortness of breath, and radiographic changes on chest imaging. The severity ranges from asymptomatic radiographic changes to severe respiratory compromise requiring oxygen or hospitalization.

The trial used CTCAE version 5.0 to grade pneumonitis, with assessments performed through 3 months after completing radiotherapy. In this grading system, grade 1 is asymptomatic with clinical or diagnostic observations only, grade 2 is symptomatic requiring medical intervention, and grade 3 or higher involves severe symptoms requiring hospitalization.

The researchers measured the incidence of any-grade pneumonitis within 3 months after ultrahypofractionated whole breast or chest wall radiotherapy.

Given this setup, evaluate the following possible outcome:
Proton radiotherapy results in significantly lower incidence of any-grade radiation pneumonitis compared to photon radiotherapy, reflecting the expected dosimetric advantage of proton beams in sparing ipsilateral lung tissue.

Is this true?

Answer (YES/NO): NO